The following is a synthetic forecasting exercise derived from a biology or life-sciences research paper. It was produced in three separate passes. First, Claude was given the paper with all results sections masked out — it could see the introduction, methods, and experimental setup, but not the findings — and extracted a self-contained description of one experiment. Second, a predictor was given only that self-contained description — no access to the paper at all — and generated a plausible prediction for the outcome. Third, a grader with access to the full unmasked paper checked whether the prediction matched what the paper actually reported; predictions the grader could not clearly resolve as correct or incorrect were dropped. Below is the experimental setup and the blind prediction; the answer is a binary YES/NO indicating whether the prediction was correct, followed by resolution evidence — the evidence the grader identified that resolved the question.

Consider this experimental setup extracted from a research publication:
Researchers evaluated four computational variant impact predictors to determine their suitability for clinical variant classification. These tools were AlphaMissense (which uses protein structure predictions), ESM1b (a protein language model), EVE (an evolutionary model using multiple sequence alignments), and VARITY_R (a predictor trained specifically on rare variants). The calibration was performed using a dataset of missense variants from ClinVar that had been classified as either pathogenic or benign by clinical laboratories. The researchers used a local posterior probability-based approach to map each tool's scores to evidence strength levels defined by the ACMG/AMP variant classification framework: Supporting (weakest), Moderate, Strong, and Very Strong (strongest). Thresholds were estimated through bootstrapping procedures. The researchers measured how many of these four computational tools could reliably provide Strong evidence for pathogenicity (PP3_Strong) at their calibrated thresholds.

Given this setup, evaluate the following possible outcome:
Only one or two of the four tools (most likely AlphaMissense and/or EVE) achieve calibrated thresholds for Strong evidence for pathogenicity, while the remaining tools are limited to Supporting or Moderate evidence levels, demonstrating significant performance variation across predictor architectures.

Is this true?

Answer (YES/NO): NO